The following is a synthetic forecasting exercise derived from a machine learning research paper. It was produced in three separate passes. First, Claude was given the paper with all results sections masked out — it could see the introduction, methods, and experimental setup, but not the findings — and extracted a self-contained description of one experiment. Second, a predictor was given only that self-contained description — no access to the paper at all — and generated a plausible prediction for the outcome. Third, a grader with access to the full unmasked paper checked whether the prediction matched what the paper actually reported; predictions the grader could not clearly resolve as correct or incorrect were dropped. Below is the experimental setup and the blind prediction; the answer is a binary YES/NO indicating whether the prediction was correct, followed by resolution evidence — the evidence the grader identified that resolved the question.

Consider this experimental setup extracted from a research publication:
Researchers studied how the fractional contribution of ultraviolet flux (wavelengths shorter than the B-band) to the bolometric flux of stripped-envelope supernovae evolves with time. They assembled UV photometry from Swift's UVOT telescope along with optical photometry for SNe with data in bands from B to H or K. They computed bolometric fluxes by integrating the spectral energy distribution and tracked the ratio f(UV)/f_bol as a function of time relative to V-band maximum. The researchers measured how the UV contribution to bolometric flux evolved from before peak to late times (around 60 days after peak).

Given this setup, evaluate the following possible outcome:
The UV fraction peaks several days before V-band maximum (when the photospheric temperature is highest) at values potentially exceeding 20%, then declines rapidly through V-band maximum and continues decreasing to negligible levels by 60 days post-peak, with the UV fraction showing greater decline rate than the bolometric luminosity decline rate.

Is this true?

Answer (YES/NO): NO